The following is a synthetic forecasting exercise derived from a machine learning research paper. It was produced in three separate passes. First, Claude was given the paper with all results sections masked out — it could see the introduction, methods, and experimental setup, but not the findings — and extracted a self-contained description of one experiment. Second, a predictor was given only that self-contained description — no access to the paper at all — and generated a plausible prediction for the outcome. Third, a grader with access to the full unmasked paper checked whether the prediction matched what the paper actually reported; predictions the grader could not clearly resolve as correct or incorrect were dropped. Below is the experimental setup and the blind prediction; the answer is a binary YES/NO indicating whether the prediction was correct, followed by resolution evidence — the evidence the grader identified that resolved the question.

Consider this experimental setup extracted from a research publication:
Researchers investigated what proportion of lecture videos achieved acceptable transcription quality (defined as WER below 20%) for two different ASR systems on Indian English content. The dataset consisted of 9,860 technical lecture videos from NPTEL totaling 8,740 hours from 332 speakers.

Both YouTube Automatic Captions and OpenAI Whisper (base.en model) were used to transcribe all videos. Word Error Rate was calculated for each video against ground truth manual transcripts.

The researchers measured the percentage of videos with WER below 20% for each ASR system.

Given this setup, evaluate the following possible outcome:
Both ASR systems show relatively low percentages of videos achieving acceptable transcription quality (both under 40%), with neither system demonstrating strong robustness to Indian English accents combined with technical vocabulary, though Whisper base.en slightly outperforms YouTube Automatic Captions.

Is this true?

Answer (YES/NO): NO